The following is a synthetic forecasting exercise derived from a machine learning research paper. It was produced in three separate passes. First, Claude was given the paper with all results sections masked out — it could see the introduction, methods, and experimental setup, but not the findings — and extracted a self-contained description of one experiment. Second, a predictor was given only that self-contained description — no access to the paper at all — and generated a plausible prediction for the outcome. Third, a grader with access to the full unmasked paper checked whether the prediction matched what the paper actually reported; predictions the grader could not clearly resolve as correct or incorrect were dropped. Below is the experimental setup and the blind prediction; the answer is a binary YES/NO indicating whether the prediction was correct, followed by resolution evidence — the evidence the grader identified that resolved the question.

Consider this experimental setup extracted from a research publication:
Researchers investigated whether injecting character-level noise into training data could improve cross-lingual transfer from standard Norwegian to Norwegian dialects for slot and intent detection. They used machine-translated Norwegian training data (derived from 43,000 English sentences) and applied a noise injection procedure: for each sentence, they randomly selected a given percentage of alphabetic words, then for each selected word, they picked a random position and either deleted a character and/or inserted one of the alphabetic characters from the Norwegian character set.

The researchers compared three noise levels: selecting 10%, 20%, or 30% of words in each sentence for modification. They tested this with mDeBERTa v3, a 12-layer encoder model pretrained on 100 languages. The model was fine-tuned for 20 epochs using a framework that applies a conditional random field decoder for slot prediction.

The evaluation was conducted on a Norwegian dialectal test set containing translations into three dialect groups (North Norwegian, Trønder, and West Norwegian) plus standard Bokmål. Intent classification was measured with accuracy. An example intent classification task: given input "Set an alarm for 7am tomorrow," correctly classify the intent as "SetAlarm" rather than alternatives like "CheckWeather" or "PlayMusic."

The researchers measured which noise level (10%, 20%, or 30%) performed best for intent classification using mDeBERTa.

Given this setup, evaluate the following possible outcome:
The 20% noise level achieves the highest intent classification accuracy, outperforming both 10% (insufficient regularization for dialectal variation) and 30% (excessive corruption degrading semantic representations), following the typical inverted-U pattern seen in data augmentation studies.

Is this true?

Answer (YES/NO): YES